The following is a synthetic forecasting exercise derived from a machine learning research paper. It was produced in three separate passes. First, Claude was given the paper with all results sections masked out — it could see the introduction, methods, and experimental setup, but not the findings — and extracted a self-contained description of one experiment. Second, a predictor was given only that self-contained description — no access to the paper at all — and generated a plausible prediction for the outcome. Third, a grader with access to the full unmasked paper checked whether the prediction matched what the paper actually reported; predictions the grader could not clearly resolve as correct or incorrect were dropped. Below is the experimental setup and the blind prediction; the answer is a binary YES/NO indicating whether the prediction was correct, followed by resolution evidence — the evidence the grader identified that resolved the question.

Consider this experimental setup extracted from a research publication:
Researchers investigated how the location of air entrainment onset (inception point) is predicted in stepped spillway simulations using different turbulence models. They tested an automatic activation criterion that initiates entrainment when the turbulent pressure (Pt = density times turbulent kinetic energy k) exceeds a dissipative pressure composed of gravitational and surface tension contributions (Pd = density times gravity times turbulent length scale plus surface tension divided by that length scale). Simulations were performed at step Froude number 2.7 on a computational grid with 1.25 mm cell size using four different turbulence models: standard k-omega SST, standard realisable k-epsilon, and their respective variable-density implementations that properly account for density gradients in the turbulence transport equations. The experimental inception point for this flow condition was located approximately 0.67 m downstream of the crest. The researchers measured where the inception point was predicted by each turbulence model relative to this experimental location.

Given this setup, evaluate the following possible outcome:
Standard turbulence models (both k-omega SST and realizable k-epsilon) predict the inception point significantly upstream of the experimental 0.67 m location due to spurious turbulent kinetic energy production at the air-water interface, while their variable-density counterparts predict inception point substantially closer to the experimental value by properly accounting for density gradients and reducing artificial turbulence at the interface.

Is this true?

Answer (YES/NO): NO